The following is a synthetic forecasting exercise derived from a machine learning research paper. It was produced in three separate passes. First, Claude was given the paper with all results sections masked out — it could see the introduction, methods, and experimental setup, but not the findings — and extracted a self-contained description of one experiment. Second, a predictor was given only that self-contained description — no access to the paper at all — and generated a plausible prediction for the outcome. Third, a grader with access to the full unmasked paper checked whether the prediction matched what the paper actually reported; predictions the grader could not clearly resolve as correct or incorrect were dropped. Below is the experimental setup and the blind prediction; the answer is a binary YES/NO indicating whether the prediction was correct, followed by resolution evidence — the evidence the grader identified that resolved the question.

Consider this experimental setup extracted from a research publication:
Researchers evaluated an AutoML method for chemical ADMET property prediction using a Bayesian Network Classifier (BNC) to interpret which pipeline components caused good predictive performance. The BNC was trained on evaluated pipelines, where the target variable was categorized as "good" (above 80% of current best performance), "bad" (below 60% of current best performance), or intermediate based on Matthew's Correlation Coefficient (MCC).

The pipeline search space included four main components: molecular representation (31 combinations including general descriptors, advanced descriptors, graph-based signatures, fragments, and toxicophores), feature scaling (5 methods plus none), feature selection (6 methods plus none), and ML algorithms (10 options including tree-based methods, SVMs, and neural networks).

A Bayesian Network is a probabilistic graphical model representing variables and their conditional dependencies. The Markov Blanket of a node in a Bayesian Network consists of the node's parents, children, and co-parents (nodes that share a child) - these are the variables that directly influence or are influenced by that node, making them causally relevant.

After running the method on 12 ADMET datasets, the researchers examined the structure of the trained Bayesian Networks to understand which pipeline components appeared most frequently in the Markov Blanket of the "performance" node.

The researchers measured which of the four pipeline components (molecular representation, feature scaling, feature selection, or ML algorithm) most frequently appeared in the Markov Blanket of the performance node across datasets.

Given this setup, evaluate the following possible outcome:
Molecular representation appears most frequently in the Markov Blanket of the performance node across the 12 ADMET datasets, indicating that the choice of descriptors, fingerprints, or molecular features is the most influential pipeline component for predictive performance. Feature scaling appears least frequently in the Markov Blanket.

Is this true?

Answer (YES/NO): NO